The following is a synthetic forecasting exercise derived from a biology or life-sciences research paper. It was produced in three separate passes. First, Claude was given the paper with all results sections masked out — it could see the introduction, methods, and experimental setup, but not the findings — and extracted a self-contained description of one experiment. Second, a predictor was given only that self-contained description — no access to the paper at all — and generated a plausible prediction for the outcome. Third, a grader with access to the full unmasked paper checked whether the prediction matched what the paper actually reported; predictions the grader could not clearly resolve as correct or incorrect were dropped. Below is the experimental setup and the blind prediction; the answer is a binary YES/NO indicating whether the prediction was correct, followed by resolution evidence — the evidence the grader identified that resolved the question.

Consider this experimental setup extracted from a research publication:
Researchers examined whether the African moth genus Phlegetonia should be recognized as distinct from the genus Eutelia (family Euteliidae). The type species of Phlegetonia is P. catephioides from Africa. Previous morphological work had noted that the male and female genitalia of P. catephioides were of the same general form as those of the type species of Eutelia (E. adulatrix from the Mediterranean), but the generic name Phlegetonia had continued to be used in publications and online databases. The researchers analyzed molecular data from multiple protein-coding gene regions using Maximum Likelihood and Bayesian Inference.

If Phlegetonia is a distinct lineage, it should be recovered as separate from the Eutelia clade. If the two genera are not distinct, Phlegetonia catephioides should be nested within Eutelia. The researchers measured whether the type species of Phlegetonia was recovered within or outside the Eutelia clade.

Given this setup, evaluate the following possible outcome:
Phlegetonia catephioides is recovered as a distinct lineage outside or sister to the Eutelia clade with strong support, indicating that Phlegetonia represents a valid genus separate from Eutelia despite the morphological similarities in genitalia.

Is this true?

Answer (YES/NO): NO